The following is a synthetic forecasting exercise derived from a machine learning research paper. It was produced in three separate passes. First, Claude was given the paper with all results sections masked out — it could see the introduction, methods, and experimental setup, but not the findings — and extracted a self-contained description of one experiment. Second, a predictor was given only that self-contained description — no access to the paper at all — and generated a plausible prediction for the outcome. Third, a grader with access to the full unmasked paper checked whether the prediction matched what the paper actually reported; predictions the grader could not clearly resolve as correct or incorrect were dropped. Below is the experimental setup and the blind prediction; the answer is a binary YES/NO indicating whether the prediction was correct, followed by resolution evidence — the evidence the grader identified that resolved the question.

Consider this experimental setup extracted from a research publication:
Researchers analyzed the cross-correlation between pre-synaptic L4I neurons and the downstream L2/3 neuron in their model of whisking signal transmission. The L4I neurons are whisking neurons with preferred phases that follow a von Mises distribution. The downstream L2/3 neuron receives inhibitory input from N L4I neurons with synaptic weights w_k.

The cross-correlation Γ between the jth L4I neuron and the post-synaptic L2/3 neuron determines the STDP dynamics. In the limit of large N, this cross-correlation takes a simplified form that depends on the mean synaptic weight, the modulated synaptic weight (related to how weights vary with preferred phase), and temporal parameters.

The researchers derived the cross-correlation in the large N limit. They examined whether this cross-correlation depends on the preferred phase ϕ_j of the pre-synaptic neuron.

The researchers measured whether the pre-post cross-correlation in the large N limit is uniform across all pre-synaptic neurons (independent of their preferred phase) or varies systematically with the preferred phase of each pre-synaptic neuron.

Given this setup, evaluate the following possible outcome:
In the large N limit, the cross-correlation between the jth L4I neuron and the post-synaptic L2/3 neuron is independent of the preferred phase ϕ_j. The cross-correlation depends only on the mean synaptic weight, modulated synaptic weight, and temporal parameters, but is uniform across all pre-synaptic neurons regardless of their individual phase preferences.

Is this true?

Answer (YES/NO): NO